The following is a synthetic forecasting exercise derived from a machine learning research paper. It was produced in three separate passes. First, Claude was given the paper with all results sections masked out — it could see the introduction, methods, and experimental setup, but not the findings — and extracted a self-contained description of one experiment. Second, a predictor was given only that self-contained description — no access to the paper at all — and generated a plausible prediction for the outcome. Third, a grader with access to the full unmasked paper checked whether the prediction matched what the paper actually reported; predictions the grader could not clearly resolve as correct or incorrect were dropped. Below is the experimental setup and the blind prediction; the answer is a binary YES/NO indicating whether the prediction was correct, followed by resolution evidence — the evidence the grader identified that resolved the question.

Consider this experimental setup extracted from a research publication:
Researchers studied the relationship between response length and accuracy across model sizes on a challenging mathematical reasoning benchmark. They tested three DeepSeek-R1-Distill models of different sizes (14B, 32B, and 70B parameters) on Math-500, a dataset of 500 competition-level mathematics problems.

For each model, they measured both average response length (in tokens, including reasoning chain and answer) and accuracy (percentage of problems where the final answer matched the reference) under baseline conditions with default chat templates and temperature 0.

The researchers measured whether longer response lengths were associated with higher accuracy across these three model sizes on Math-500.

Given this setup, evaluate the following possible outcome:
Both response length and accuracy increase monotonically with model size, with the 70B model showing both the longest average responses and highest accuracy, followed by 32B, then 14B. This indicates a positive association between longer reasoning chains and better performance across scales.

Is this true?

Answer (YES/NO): NO